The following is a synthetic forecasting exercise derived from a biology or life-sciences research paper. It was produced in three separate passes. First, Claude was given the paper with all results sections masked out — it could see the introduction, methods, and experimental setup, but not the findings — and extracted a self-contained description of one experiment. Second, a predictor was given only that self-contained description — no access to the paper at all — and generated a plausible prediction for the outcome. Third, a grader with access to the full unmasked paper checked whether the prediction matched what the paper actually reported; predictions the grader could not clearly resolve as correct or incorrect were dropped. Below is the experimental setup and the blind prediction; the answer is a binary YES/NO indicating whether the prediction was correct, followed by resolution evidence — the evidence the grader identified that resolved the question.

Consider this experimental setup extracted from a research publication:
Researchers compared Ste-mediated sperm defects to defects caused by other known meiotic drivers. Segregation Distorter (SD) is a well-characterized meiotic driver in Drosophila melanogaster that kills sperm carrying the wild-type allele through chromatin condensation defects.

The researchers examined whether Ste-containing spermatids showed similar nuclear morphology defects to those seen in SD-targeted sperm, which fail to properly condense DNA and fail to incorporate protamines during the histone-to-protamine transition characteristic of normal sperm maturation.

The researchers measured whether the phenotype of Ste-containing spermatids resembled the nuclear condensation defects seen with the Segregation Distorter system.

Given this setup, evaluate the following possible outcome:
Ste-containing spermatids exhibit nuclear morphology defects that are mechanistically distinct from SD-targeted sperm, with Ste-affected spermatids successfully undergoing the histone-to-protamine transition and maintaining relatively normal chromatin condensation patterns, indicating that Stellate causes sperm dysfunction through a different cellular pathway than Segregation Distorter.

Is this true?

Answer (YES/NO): NO